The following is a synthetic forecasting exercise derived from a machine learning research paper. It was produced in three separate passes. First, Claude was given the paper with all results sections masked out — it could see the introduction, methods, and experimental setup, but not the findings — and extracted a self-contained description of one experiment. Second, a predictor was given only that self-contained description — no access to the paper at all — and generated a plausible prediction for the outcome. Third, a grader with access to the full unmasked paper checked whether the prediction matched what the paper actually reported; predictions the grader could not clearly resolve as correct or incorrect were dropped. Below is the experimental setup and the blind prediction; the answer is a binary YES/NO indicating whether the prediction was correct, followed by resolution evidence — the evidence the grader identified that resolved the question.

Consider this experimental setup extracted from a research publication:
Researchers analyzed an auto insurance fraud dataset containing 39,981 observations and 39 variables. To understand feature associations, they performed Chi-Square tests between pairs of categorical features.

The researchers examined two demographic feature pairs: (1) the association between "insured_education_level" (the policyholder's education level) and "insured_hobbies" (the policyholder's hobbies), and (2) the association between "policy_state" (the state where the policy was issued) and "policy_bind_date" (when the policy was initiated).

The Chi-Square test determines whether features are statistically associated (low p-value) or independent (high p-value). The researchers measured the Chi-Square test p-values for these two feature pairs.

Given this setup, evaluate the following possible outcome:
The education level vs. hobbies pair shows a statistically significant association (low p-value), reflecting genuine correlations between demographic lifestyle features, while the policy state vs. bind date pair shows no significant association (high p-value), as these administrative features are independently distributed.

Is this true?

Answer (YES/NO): NO